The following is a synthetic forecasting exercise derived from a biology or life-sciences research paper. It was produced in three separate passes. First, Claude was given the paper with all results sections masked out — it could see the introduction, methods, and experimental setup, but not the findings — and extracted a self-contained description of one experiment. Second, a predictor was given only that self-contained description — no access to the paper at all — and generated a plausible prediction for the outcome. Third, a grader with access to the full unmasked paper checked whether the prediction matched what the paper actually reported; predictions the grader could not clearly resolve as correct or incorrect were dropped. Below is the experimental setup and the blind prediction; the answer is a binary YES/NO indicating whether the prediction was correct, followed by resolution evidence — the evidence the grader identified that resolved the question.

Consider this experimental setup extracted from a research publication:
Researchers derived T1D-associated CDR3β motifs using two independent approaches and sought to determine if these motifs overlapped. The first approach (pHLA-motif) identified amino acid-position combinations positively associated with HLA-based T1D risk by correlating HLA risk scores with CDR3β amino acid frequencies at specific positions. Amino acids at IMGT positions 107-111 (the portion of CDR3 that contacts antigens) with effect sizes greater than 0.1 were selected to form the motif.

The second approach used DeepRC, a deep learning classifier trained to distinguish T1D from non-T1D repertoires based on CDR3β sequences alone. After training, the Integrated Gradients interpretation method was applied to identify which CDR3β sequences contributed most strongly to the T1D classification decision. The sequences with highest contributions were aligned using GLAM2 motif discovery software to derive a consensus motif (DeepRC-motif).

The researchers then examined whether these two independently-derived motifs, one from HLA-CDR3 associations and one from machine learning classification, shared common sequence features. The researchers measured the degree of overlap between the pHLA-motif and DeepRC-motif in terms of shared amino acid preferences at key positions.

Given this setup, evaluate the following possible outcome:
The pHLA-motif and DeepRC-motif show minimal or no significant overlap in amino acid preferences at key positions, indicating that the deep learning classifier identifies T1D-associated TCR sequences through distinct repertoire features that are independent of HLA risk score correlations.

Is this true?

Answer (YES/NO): NO